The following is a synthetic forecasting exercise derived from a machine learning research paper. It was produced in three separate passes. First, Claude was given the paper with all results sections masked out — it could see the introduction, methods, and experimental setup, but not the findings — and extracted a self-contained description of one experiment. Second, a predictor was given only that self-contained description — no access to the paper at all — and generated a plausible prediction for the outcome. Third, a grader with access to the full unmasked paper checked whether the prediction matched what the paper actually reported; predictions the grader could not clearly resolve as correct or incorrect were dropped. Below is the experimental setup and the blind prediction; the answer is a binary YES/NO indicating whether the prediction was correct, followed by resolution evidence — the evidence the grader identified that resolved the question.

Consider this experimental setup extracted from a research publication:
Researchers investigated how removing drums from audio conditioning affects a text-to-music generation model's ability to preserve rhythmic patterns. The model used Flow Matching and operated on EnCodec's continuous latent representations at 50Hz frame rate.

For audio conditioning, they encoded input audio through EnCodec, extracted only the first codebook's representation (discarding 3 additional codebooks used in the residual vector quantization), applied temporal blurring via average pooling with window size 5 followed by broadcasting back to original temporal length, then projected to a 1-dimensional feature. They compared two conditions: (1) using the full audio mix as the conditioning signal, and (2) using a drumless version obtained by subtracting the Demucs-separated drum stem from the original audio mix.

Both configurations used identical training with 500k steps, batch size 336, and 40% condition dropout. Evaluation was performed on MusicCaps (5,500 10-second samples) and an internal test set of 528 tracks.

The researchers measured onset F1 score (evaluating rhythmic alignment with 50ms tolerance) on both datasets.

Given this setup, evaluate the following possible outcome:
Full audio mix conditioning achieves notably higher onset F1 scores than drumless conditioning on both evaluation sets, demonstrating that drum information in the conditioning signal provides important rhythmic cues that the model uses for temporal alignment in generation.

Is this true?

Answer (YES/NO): NO